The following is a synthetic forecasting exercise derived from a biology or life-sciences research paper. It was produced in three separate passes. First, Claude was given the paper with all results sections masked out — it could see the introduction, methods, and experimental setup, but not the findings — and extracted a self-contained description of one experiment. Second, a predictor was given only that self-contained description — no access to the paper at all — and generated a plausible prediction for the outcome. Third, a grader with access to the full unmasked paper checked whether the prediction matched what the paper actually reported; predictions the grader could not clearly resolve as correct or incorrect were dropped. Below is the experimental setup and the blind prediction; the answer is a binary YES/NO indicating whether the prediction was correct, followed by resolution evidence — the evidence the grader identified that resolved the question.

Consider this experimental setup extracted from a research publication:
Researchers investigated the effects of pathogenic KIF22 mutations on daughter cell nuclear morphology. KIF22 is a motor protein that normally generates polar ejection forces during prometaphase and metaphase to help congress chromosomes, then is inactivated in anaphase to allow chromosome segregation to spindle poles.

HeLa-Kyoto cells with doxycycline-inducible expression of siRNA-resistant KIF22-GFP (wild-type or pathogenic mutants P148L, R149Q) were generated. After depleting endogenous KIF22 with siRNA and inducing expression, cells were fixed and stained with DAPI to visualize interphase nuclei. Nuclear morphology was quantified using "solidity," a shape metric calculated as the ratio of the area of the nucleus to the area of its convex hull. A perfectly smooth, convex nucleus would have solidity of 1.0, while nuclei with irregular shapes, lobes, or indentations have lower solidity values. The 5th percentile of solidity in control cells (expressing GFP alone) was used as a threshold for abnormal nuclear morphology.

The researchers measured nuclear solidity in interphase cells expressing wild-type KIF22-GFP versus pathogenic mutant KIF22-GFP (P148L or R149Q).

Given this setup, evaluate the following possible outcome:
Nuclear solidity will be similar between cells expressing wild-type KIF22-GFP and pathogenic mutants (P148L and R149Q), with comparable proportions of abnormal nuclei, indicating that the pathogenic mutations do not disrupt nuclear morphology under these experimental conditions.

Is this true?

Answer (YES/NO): NO